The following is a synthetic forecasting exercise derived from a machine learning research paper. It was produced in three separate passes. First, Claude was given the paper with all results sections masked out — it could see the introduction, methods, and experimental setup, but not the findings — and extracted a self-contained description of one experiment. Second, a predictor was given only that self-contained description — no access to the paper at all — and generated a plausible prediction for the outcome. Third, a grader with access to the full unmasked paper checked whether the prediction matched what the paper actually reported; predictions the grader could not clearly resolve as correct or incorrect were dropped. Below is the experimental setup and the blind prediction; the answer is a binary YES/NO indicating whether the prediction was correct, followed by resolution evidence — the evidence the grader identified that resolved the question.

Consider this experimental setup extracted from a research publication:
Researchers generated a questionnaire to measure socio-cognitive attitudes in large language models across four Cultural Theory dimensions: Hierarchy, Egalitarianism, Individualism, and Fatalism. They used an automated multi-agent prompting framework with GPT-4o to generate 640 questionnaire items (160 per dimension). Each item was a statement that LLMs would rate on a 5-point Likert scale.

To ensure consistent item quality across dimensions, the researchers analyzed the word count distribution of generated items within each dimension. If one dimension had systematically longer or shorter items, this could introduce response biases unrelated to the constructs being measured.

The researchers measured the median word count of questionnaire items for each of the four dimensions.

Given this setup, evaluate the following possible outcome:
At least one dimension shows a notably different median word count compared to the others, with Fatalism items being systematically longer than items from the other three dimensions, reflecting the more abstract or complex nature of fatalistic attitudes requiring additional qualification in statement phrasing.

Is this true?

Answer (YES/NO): NO